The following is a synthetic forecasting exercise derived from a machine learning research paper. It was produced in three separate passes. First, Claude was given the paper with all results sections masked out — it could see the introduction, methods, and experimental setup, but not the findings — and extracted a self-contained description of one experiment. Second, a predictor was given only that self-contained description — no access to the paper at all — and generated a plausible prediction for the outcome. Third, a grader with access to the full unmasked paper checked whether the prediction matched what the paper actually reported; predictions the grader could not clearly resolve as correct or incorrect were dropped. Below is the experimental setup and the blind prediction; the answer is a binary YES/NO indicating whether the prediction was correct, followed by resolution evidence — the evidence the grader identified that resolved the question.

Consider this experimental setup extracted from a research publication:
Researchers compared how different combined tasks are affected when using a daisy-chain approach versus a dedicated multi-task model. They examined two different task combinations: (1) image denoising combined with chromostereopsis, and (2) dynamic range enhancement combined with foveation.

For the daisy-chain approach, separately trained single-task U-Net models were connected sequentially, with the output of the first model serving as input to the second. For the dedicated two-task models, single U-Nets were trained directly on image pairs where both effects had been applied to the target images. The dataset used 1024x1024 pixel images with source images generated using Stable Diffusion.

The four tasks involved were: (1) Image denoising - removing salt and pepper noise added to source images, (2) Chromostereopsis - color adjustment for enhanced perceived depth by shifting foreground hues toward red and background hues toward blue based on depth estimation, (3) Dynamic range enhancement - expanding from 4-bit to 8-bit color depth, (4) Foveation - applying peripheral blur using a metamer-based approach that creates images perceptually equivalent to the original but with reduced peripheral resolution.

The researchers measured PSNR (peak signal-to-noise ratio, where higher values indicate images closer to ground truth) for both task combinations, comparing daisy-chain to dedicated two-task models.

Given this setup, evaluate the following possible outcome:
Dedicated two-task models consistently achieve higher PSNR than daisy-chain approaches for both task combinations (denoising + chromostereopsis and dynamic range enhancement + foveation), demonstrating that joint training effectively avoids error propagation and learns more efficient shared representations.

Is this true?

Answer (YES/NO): NO